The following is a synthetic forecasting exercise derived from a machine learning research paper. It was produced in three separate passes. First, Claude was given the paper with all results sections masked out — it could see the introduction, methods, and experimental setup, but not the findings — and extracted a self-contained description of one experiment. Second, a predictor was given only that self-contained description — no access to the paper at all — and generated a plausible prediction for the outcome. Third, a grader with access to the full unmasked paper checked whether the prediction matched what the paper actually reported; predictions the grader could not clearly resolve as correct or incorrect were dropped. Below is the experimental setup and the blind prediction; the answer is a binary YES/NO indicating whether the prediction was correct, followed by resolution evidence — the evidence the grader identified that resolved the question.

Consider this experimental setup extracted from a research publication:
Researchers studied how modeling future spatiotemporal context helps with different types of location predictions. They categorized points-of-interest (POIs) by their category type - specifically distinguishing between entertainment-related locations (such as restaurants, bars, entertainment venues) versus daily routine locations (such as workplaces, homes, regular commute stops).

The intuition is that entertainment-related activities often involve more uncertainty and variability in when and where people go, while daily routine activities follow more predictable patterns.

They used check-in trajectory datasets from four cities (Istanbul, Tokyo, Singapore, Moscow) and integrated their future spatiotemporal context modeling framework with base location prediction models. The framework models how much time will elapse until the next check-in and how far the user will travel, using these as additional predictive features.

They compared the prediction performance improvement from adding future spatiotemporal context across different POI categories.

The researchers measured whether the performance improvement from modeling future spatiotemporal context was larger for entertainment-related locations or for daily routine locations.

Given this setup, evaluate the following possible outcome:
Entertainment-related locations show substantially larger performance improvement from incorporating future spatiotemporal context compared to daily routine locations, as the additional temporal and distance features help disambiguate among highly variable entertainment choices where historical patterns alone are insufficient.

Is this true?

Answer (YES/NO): YES